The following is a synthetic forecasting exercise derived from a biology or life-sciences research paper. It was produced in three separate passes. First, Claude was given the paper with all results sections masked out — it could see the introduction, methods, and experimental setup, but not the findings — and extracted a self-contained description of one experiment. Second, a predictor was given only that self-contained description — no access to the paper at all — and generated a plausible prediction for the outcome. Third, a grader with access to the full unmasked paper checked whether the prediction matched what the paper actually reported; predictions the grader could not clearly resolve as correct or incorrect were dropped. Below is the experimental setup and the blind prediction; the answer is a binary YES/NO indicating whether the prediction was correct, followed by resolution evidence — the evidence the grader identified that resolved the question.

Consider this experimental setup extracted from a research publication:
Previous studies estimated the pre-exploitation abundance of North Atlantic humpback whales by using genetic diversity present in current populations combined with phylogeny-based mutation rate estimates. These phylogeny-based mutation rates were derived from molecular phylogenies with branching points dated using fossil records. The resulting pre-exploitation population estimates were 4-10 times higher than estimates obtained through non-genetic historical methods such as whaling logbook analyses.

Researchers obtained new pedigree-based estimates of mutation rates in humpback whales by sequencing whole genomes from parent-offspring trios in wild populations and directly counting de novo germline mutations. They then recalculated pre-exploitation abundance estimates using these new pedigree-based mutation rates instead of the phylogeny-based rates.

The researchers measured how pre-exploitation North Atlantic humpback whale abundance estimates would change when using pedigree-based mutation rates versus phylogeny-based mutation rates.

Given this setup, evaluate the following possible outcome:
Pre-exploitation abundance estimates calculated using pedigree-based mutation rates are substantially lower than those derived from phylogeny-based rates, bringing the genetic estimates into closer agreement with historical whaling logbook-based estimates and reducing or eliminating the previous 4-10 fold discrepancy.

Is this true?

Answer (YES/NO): YES